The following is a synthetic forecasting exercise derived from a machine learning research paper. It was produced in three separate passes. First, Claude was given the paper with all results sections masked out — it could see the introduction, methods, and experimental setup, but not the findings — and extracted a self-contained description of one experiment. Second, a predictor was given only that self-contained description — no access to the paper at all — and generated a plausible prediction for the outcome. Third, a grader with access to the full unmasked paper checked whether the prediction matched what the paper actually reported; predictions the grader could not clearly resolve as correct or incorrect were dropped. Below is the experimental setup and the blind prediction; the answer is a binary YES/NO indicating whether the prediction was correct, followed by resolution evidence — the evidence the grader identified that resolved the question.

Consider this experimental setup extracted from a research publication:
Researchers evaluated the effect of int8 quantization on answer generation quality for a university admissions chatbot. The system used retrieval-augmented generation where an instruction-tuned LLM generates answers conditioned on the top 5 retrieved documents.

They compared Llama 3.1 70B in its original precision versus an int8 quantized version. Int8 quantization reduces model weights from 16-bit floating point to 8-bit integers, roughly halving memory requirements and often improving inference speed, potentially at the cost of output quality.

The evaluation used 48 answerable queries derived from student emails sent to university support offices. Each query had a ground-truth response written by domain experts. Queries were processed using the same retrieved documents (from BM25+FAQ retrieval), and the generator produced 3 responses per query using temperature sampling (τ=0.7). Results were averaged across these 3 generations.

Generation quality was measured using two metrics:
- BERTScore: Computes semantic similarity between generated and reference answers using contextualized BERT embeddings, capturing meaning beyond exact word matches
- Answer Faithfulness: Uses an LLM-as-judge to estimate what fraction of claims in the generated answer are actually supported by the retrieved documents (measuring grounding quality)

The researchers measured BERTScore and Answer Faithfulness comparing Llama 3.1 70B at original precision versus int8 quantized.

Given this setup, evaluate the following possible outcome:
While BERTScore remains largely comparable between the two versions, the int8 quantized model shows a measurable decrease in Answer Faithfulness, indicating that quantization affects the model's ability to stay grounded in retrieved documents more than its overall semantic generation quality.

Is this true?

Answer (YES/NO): NO